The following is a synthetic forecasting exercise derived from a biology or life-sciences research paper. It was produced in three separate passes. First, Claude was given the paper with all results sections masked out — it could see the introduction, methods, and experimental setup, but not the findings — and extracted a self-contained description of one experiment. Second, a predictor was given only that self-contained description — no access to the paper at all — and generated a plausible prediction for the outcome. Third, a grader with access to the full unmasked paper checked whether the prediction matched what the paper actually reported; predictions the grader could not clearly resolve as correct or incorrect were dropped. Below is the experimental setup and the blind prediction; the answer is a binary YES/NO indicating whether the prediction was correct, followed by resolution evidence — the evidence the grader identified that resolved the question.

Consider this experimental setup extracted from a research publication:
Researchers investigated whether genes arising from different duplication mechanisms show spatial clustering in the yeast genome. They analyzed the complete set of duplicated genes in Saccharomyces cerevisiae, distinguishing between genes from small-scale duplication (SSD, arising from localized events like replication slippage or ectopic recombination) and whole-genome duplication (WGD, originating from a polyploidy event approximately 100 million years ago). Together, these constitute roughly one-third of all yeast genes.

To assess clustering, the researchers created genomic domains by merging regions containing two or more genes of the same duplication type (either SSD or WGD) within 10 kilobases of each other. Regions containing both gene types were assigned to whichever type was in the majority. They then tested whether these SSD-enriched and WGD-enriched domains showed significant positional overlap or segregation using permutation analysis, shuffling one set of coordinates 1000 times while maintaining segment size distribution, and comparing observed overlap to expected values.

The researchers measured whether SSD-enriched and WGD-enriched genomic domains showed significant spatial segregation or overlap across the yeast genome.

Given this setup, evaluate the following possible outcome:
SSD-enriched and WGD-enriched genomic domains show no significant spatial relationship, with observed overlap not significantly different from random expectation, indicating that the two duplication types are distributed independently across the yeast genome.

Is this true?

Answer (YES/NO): NO